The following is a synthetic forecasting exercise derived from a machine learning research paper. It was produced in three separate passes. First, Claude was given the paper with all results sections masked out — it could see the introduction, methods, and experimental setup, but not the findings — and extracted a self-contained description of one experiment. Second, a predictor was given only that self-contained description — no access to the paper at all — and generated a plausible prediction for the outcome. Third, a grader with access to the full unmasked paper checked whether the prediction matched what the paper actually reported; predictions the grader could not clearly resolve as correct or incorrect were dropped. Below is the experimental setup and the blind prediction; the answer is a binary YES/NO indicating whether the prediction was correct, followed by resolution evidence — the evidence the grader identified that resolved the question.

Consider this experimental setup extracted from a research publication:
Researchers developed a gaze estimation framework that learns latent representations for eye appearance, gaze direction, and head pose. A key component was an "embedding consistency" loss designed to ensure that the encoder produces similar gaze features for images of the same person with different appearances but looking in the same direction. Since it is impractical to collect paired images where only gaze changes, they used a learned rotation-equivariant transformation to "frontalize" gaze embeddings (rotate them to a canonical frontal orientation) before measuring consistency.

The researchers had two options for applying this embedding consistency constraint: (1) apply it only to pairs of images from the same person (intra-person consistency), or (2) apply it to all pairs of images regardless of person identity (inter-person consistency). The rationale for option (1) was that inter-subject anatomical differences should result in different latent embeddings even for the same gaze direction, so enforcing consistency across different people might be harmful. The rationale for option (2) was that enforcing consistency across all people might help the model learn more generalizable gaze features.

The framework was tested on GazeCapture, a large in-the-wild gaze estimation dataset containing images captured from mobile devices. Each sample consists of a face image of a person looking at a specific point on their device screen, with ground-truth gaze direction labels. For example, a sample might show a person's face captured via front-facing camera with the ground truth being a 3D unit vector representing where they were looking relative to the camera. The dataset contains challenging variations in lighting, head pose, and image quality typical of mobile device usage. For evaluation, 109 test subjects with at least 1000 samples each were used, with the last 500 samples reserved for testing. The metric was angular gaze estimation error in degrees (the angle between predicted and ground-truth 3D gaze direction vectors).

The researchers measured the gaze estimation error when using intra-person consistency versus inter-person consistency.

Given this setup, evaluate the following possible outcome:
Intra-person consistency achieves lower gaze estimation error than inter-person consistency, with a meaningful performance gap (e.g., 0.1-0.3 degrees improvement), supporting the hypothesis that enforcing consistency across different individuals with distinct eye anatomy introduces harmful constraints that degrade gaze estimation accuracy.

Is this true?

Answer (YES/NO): YES